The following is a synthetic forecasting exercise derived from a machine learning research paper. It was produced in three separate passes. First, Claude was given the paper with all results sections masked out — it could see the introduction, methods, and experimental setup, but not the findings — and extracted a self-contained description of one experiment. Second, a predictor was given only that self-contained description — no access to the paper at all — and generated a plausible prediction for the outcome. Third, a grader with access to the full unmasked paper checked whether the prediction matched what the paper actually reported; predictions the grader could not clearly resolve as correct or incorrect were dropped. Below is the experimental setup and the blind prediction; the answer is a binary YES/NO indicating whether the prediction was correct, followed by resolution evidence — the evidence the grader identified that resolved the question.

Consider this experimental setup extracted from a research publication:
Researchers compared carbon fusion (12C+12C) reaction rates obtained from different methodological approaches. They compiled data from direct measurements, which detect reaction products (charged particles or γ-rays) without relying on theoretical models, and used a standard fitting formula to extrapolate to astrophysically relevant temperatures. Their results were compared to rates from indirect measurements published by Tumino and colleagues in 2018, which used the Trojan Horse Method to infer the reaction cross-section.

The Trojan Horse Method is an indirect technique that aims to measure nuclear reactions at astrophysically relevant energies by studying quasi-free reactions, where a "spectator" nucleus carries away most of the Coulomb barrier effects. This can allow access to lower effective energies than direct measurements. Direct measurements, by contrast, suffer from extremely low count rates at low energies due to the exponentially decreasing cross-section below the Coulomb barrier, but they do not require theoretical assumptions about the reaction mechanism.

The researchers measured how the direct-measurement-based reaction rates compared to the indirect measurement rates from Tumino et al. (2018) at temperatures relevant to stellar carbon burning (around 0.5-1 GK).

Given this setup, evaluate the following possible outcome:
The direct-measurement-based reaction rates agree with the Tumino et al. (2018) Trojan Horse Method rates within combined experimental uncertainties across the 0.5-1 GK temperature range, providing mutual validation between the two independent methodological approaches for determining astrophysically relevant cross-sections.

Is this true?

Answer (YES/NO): NO